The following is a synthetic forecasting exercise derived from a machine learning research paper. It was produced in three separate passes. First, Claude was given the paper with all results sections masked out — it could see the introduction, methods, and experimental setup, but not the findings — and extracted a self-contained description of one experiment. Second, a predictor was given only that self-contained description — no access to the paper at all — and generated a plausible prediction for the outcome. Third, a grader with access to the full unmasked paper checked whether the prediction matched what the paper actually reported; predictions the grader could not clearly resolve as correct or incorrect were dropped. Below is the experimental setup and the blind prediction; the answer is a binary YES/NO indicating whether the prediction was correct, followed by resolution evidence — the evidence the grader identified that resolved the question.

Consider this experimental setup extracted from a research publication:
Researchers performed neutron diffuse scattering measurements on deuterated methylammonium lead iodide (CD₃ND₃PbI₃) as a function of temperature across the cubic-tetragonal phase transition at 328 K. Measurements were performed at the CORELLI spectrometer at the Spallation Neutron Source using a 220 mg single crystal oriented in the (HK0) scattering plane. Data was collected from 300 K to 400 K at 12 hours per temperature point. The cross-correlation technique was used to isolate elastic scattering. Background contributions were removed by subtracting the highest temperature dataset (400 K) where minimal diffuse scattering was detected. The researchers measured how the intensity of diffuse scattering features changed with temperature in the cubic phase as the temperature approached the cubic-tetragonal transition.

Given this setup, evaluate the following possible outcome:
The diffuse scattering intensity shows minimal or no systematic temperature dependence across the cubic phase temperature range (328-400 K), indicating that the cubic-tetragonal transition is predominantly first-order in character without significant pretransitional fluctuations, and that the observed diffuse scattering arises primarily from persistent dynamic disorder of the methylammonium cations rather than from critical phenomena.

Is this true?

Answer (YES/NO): NO